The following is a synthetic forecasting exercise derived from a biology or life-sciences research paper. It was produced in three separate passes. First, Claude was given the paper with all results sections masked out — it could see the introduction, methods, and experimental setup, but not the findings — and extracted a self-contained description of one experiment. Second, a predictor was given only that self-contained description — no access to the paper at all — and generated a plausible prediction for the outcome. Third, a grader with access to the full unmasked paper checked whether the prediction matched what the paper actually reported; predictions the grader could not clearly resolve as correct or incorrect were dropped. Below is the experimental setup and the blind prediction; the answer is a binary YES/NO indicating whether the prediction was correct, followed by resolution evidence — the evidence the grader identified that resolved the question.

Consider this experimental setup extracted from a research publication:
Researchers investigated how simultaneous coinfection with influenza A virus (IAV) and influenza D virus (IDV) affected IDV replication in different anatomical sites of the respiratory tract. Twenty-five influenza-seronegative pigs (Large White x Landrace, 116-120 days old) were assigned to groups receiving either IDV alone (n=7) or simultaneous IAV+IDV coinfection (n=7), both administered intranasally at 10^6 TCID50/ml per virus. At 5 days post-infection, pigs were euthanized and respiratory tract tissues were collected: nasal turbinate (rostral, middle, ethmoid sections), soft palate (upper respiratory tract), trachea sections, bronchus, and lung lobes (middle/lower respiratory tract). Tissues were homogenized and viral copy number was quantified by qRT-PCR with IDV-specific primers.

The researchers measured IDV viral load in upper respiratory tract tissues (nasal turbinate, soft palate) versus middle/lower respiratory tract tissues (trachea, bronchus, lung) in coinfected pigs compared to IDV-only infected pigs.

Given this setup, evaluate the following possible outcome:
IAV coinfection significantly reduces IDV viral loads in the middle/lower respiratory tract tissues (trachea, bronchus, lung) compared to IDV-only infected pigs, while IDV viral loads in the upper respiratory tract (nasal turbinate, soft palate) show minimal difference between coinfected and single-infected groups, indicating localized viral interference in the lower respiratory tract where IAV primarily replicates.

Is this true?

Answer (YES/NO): NO